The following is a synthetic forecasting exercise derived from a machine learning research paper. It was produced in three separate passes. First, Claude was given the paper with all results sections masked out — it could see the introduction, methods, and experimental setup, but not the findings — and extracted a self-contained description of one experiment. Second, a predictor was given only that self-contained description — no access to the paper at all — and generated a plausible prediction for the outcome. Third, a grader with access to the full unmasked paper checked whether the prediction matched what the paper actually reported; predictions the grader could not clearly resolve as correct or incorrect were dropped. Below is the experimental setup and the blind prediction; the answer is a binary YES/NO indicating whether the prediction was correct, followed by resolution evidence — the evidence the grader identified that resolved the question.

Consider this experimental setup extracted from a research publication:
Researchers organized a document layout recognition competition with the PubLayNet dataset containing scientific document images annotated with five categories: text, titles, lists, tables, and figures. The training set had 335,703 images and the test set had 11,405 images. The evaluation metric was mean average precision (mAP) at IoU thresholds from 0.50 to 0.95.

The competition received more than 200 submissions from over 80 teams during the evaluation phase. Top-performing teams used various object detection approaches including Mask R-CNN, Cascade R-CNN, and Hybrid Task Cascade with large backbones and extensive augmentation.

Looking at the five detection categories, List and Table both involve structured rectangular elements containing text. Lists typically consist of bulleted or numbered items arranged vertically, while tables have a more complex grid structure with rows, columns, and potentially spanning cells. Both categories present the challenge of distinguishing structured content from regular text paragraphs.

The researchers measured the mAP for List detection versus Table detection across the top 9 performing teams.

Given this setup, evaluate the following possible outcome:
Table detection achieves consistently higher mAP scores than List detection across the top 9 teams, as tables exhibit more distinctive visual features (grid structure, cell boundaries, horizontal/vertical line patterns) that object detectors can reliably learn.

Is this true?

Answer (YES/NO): YES